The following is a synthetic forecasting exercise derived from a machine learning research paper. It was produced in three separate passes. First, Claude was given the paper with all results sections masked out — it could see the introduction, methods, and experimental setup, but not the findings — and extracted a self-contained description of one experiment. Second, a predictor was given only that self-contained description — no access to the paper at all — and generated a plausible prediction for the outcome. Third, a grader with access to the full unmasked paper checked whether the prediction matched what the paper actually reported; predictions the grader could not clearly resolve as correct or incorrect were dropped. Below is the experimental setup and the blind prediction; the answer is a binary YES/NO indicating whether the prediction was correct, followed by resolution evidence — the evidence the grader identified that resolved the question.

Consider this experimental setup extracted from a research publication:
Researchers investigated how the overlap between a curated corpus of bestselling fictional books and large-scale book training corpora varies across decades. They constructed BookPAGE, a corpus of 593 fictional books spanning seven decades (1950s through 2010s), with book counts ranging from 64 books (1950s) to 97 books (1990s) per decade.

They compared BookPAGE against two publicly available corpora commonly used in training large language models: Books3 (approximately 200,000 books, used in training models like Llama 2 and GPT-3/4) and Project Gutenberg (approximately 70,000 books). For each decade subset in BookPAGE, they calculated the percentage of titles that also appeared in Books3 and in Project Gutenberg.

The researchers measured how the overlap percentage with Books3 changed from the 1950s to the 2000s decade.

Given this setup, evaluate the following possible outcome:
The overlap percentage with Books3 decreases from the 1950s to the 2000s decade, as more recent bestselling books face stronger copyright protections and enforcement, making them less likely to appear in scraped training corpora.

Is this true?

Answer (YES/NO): NO